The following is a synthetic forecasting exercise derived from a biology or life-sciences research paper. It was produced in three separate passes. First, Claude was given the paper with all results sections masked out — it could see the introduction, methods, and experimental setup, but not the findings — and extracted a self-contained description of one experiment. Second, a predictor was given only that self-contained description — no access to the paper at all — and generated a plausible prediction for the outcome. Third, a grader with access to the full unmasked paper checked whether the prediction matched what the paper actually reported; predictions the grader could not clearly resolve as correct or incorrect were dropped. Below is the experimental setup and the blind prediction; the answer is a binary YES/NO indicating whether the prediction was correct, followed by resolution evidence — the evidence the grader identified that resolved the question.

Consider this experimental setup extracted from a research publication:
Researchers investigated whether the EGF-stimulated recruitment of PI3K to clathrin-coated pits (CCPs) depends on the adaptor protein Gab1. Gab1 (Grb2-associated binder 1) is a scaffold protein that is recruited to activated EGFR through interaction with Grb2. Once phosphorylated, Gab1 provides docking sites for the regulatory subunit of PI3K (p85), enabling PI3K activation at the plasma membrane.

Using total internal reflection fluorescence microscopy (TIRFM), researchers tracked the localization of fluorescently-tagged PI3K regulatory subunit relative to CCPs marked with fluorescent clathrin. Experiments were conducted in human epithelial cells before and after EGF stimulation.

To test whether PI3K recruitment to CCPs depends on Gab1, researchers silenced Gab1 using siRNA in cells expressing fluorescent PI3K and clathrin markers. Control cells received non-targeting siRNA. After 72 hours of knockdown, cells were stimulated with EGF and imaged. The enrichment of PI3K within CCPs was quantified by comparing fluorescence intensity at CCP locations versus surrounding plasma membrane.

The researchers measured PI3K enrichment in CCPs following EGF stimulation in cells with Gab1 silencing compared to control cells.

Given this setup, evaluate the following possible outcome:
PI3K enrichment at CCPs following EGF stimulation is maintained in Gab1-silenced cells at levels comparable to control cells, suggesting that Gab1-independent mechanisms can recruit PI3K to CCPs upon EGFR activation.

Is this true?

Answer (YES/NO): NO